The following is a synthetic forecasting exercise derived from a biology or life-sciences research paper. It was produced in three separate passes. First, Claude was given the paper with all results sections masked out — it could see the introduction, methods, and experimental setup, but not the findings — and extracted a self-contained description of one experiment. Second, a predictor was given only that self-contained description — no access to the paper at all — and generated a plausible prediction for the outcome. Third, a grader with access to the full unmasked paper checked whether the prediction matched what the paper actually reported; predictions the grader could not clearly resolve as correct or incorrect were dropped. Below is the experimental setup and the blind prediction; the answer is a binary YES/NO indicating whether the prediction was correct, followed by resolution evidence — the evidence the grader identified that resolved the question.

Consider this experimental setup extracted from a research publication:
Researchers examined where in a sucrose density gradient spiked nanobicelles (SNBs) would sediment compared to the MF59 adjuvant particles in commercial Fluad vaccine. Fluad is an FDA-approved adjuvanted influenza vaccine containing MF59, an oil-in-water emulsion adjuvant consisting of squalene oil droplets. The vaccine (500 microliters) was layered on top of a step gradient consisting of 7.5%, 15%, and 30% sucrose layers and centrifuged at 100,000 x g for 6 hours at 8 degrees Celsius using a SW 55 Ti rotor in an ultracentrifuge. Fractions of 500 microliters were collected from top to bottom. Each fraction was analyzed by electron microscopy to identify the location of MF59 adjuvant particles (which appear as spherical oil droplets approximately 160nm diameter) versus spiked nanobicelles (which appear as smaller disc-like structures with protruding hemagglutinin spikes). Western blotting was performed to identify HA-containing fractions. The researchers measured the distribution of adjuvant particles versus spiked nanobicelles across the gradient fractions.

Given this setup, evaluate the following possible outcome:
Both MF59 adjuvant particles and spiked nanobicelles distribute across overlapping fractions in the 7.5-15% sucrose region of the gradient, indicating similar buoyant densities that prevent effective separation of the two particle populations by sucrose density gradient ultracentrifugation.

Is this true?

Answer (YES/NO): NO